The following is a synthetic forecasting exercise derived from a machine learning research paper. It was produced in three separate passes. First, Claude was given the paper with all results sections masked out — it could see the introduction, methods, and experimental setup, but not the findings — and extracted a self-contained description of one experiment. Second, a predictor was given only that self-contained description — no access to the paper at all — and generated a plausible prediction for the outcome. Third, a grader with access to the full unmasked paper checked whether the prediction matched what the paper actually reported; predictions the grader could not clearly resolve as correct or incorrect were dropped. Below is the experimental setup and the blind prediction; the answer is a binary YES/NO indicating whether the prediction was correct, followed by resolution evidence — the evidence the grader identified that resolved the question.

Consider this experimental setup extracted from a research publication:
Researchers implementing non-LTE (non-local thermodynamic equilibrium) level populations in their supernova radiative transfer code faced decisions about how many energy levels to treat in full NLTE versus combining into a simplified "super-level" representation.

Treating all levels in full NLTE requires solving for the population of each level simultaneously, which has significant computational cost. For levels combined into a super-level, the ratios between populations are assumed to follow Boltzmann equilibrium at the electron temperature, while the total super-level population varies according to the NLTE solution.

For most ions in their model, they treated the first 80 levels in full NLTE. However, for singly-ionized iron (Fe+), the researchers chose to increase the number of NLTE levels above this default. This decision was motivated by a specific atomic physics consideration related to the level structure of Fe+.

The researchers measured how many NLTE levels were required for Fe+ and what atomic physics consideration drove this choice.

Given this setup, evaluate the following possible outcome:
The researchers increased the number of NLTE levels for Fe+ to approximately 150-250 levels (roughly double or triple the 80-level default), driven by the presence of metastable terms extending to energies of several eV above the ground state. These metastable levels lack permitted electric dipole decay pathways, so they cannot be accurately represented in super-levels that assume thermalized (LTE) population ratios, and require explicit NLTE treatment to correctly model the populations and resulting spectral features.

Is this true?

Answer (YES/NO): YES